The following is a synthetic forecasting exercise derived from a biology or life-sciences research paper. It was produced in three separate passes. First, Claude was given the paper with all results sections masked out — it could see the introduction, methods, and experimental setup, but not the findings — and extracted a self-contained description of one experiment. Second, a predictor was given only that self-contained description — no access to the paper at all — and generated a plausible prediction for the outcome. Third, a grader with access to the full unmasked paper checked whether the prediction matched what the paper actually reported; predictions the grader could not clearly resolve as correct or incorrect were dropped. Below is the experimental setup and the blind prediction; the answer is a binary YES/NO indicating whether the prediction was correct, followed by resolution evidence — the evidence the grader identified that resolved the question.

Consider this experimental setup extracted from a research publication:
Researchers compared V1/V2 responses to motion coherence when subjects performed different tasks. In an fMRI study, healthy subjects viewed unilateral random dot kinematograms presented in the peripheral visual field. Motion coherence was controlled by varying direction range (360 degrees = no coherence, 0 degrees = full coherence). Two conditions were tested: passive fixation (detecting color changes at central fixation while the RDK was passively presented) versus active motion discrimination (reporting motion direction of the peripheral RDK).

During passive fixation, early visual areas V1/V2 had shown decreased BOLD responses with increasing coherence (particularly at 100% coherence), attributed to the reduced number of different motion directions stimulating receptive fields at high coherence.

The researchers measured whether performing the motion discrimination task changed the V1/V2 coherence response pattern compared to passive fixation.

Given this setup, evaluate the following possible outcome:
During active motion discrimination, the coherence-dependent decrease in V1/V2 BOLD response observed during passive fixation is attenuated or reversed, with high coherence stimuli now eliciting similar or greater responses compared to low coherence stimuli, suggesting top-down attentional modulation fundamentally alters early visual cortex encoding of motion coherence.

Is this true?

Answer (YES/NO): YES